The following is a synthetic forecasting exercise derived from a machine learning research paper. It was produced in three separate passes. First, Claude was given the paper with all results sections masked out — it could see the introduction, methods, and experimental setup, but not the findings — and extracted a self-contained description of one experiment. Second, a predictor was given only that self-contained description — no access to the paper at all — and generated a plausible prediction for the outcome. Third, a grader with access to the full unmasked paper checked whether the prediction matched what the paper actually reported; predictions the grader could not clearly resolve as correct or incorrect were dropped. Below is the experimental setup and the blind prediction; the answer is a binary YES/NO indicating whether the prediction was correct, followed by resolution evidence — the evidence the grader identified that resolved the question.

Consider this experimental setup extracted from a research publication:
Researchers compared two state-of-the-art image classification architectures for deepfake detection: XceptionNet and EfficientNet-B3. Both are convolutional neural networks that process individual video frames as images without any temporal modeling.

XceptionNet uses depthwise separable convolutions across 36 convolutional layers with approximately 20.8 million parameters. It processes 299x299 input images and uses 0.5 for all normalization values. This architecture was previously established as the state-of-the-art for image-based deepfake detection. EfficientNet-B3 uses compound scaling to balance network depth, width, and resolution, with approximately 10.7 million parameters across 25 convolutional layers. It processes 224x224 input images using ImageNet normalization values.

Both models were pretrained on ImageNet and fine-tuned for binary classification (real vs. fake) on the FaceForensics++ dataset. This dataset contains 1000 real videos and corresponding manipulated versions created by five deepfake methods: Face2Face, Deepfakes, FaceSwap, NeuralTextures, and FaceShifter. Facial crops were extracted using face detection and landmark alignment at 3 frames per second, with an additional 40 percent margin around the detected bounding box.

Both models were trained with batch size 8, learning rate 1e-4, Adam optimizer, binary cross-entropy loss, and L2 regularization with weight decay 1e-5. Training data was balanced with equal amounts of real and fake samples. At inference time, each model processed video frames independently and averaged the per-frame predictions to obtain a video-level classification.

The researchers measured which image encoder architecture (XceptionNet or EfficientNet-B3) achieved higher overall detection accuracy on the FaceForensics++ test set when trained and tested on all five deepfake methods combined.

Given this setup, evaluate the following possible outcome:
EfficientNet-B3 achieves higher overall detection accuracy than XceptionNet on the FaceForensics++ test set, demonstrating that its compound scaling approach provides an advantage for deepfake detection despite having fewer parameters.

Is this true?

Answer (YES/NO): YES